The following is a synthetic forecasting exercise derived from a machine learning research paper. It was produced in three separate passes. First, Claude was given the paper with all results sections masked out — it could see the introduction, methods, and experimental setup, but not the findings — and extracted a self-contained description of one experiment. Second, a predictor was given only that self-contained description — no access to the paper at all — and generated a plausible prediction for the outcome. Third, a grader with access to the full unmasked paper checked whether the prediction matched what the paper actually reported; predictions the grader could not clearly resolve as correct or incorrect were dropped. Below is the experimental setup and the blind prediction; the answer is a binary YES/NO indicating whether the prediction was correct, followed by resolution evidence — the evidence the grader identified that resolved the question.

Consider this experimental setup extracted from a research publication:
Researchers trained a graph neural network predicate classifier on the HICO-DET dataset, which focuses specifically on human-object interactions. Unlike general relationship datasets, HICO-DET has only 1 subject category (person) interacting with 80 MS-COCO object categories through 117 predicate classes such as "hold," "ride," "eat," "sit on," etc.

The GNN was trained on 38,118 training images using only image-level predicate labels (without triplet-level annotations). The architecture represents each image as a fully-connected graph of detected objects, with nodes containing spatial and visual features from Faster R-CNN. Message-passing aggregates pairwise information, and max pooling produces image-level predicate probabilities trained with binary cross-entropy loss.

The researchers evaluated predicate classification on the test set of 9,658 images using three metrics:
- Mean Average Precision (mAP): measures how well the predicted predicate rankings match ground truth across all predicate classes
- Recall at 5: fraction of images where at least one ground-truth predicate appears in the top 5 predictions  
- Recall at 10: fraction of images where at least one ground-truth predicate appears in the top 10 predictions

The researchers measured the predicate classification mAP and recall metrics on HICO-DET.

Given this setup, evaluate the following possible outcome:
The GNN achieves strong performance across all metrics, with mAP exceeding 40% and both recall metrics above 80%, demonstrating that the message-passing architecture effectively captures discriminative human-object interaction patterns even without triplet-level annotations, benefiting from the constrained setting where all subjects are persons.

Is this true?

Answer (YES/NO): YES